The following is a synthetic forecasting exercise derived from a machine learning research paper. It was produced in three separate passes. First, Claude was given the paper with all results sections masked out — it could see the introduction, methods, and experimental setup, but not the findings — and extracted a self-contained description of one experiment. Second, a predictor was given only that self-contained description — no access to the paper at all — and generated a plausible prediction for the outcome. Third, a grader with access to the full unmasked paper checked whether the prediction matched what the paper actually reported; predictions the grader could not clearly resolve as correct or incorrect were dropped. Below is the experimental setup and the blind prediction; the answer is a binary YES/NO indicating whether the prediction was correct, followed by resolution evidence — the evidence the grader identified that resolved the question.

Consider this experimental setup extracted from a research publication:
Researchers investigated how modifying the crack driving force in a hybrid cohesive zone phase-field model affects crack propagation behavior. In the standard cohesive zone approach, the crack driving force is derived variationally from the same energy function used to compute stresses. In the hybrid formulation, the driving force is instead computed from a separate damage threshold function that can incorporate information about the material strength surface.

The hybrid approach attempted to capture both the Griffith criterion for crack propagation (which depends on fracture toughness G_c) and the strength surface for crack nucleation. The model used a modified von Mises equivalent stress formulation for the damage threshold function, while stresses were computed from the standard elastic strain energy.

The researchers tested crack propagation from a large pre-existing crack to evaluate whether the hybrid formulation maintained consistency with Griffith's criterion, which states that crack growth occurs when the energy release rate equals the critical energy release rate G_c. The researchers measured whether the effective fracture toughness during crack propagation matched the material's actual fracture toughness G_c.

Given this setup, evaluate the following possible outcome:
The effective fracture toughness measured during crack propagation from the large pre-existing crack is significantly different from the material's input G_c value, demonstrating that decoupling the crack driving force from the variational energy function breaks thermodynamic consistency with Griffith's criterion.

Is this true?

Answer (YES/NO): YES